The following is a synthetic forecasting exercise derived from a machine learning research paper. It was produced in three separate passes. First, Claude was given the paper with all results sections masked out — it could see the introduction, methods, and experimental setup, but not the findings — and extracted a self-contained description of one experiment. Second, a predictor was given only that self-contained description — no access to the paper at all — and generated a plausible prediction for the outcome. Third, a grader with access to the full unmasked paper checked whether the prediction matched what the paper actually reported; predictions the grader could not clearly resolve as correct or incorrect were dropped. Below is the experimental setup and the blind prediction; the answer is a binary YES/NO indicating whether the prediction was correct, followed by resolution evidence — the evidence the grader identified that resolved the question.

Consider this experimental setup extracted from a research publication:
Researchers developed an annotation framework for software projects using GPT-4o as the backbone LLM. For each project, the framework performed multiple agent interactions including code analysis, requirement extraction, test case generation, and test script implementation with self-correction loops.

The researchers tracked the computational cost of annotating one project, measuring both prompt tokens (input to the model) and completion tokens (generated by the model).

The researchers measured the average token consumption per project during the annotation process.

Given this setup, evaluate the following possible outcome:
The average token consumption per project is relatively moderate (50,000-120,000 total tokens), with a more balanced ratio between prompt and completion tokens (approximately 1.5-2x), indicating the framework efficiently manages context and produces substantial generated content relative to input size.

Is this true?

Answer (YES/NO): NO